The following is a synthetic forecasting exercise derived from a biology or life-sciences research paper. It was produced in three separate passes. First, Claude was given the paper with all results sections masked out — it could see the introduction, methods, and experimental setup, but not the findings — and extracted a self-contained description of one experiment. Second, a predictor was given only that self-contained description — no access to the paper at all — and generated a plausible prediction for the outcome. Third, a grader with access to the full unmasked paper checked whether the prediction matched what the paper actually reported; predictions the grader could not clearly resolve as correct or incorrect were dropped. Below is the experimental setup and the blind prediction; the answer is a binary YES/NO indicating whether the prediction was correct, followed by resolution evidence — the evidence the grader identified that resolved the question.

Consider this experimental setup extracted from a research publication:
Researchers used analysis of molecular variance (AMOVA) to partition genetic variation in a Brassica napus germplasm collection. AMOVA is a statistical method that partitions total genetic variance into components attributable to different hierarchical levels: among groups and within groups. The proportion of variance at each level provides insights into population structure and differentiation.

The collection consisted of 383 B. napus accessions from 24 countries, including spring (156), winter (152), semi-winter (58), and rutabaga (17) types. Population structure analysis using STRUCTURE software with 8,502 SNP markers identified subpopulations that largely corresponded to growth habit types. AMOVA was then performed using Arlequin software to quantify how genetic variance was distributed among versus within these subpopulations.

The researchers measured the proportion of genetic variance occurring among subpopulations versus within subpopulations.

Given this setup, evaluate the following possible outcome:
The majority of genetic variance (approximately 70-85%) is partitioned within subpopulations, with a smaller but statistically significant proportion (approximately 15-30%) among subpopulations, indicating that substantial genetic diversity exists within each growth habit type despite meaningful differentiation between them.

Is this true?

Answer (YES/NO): YES